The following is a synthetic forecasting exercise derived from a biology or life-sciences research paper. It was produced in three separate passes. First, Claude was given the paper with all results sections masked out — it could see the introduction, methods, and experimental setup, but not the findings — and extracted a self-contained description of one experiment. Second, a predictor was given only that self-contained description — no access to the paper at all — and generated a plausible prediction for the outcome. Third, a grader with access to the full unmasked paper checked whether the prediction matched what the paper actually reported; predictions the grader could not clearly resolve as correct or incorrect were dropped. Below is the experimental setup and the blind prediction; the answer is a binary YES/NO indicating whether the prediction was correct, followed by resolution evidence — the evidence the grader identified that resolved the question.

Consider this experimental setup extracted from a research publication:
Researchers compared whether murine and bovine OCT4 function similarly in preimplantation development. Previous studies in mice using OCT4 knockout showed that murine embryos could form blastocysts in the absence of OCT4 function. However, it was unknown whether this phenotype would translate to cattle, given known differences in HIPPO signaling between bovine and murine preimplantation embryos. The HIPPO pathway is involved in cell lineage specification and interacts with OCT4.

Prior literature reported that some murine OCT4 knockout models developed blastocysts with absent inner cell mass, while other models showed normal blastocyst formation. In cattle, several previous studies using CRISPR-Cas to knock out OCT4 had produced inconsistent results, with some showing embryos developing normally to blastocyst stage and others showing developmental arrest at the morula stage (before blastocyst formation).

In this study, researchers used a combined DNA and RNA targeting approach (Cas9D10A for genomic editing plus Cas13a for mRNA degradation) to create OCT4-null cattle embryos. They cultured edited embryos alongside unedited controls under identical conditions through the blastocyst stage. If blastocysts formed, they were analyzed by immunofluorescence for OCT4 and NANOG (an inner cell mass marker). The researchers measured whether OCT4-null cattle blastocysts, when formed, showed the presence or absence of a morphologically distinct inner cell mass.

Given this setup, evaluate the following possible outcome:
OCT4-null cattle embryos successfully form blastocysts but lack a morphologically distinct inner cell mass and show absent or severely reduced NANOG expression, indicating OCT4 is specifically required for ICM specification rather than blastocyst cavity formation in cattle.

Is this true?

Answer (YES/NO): YES